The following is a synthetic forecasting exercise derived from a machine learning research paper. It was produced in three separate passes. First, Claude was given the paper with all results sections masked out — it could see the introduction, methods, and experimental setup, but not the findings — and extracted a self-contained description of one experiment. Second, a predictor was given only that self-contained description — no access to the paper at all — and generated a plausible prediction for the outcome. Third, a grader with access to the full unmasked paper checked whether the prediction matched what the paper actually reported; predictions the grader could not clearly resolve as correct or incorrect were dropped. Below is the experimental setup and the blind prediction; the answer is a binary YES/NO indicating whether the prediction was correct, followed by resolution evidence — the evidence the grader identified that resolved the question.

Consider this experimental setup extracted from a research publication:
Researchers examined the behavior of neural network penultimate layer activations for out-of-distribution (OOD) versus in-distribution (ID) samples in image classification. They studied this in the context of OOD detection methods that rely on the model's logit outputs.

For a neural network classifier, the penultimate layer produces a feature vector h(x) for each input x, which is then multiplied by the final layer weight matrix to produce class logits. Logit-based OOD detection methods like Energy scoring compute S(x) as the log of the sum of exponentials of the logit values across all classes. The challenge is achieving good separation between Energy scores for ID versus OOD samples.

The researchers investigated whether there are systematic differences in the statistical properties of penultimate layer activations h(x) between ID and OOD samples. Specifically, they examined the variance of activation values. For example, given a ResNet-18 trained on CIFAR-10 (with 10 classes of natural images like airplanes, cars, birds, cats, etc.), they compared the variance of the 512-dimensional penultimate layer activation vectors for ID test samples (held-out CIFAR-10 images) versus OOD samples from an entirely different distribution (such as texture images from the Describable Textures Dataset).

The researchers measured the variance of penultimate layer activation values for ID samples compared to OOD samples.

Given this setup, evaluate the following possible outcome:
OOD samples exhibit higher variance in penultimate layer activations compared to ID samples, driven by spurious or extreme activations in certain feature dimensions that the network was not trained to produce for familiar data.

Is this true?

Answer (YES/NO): YES